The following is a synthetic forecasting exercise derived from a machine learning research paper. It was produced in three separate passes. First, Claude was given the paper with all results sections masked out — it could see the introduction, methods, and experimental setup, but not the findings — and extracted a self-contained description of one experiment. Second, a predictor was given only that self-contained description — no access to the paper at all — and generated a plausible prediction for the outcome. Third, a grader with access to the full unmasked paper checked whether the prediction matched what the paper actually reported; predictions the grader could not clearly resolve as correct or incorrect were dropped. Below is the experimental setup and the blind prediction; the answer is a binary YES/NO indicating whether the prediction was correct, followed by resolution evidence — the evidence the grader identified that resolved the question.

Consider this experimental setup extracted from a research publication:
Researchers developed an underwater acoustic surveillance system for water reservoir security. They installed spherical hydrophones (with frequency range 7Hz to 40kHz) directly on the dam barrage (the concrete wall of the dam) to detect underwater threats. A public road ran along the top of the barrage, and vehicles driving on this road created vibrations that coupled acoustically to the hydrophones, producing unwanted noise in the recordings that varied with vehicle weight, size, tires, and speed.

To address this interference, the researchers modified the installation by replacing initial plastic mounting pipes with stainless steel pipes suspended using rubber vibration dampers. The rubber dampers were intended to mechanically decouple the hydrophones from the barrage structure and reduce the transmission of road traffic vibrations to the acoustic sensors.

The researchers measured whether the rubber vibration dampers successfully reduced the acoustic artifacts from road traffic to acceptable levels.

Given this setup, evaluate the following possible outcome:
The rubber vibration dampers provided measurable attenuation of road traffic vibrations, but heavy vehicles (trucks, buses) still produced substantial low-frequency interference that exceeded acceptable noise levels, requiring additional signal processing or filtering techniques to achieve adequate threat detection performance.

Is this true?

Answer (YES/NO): NO